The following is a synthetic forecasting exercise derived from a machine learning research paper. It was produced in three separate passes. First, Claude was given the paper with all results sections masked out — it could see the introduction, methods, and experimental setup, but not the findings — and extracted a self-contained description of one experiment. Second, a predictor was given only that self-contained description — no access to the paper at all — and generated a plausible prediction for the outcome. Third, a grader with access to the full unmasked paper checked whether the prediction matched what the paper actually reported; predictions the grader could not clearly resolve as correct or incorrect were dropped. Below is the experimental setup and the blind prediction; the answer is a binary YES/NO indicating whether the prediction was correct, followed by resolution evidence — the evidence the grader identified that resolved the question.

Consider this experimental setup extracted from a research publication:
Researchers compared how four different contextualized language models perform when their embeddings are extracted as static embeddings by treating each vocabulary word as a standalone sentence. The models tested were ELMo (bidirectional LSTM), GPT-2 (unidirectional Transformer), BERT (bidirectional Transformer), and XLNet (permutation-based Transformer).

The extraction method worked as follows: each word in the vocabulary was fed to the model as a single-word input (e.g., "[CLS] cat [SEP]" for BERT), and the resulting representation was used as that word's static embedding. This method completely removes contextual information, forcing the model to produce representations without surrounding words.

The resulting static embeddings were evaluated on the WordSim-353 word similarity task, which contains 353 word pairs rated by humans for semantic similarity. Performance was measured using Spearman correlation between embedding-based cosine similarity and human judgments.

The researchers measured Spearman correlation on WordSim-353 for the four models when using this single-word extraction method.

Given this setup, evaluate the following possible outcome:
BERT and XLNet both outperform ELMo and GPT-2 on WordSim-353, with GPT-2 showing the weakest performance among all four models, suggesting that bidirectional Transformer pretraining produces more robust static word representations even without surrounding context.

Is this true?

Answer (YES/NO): NO